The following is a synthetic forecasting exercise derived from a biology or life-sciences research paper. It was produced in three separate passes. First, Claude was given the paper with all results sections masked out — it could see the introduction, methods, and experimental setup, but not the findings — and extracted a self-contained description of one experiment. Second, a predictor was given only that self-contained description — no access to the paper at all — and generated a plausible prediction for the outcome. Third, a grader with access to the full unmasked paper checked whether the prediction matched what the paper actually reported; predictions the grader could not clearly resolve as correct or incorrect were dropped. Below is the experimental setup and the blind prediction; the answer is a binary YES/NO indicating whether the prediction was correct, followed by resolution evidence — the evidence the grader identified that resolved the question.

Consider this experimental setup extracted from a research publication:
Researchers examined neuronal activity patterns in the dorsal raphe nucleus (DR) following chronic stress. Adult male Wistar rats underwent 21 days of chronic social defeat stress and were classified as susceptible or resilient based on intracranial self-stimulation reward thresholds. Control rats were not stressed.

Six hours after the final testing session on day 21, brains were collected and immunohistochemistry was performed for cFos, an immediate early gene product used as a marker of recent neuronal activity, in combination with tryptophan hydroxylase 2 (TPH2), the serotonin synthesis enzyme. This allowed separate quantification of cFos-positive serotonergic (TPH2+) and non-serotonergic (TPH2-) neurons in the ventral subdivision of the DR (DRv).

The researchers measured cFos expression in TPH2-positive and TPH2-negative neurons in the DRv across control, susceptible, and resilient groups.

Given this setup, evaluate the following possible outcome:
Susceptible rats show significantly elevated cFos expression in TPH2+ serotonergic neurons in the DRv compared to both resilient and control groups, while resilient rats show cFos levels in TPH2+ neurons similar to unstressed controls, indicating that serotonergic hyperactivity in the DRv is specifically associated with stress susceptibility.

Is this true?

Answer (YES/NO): NO